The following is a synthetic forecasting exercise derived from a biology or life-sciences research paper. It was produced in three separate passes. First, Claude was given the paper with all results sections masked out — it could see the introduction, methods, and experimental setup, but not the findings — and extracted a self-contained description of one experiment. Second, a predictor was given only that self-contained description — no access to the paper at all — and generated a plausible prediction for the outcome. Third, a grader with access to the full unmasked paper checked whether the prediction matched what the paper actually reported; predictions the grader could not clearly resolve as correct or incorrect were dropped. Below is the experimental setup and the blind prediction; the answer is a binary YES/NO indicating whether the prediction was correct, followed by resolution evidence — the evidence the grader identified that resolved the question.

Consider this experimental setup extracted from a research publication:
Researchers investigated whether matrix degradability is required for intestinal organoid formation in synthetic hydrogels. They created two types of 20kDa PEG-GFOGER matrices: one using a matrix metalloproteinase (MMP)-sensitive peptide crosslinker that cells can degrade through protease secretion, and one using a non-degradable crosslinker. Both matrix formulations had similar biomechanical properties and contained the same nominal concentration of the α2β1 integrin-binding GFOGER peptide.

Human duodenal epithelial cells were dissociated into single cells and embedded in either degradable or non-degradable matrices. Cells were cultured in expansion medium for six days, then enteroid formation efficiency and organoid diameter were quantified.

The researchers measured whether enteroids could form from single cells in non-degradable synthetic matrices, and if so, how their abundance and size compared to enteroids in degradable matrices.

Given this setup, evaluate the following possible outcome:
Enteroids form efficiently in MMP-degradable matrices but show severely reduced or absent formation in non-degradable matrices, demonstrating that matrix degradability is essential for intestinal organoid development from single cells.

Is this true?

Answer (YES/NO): NO